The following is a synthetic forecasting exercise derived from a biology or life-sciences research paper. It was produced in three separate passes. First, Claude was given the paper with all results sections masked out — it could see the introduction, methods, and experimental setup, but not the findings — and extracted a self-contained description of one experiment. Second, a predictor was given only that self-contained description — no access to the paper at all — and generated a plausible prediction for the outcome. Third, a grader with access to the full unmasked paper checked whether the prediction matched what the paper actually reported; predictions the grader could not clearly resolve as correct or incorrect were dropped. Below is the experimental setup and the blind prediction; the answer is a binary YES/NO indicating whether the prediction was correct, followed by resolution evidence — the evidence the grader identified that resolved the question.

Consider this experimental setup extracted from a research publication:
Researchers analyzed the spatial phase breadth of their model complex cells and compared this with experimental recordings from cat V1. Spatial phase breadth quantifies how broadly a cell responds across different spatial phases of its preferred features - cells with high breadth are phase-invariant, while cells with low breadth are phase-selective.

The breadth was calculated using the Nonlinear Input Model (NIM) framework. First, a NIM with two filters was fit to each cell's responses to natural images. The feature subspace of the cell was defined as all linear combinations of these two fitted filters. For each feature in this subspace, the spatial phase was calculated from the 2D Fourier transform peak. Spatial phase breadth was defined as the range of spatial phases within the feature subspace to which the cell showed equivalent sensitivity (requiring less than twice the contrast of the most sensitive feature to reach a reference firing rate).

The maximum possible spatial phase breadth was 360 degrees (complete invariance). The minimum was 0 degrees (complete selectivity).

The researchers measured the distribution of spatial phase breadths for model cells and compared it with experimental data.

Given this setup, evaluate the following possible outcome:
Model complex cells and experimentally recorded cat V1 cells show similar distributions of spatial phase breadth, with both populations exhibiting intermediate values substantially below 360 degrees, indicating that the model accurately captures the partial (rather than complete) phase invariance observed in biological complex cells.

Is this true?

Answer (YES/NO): NO